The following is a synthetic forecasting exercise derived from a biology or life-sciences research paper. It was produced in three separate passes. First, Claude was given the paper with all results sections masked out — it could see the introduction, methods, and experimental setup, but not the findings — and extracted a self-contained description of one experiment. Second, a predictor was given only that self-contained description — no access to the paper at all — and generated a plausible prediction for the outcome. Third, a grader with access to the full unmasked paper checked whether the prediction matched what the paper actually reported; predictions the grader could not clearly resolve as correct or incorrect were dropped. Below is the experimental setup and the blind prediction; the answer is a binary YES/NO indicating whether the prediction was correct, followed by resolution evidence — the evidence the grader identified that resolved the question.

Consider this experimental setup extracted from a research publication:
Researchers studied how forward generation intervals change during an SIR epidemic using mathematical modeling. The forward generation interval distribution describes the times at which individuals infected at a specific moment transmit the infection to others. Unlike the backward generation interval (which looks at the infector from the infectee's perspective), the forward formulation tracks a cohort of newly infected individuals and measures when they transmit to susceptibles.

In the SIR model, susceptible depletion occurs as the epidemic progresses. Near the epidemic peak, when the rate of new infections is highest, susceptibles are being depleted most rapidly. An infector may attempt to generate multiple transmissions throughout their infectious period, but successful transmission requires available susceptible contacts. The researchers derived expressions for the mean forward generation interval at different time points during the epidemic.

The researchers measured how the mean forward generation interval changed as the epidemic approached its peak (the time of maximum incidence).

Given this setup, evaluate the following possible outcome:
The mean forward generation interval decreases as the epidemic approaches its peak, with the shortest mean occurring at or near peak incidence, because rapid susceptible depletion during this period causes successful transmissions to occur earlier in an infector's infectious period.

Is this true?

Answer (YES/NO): YES